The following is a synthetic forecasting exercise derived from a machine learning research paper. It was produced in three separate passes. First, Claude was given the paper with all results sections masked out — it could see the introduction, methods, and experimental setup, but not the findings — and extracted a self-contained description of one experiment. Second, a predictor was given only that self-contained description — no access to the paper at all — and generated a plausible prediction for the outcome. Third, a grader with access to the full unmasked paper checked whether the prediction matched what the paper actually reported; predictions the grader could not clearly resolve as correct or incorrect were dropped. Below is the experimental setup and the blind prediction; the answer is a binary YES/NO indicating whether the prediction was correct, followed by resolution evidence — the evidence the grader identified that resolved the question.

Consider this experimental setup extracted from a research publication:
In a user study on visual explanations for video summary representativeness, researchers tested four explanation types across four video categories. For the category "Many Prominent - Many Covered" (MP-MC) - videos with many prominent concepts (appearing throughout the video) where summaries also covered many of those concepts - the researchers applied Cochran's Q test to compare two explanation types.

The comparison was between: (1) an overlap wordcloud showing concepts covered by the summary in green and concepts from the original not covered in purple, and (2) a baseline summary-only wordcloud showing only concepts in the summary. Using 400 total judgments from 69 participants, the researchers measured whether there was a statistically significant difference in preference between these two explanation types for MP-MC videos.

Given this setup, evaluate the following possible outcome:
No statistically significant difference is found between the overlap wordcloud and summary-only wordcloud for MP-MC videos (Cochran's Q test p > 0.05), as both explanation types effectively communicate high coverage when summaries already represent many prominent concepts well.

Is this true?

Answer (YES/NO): YES